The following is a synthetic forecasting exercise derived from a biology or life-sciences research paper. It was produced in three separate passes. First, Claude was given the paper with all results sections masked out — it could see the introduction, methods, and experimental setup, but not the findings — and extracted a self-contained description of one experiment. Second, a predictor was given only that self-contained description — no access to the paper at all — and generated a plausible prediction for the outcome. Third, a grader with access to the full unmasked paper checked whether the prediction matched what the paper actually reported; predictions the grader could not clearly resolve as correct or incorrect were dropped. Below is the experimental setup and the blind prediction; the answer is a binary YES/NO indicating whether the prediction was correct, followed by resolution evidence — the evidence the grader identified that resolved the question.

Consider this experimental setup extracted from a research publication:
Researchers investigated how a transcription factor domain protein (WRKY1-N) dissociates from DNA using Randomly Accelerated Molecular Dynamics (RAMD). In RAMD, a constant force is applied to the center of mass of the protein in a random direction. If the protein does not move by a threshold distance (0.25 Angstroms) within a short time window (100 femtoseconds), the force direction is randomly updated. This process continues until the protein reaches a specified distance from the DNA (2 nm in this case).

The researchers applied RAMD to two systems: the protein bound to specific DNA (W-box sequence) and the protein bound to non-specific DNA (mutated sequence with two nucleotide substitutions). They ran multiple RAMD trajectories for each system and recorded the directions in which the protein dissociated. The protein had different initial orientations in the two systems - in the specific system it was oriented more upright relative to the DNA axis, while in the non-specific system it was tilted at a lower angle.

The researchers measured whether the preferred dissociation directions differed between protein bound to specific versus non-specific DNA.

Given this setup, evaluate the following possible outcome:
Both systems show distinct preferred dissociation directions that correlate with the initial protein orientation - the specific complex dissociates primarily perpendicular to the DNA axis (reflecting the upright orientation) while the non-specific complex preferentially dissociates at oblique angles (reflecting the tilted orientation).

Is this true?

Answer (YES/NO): NO